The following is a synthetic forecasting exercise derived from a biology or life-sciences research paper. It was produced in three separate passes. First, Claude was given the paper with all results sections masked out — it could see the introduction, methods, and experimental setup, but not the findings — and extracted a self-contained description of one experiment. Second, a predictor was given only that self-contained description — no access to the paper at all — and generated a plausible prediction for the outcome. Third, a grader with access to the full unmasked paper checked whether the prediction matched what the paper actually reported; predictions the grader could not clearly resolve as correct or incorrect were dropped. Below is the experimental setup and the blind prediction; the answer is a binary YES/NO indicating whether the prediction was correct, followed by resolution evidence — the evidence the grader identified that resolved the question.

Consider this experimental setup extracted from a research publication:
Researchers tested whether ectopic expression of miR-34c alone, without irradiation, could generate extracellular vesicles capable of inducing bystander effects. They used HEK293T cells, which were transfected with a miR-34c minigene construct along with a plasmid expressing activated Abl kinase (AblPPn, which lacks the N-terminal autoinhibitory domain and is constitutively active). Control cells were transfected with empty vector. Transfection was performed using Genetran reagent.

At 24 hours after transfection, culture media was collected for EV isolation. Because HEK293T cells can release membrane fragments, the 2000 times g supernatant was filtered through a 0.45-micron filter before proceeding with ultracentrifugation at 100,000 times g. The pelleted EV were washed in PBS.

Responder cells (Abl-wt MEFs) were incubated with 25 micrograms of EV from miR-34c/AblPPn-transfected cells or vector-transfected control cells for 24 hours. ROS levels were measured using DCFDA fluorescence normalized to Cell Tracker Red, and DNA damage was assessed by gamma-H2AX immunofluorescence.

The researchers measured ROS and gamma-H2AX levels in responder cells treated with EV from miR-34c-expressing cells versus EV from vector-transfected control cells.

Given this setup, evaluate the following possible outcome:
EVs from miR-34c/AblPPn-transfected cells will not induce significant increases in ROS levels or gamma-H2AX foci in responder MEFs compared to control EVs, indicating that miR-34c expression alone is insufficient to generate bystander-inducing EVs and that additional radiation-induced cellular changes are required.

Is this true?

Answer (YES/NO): NO